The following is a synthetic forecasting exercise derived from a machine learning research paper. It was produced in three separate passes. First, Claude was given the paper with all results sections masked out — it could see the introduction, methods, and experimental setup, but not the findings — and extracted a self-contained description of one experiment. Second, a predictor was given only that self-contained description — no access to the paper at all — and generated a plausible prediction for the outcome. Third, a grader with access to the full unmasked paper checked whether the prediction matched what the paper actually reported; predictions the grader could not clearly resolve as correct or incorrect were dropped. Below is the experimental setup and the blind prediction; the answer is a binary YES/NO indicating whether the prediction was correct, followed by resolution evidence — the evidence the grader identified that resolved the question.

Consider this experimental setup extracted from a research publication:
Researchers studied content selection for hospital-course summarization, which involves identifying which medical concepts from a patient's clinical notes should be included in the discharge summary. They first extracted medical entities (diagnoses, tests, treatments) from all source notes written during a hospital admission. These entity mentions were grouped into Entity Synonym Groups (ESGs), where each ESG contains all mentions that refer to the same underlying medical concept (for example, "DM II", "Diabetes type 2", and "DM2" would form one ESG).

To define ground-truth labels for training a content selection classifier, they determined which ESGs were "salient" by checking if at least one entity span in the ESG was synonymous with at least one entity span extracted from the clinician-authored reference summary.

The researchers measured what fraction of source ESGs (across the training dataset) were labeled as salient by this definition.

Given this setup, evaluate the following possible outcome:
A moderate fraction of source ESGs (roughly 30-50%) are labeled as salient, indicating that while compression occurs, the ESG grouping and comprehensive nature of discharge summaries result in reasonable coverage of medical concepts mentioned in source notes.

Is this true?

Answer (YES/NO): NO